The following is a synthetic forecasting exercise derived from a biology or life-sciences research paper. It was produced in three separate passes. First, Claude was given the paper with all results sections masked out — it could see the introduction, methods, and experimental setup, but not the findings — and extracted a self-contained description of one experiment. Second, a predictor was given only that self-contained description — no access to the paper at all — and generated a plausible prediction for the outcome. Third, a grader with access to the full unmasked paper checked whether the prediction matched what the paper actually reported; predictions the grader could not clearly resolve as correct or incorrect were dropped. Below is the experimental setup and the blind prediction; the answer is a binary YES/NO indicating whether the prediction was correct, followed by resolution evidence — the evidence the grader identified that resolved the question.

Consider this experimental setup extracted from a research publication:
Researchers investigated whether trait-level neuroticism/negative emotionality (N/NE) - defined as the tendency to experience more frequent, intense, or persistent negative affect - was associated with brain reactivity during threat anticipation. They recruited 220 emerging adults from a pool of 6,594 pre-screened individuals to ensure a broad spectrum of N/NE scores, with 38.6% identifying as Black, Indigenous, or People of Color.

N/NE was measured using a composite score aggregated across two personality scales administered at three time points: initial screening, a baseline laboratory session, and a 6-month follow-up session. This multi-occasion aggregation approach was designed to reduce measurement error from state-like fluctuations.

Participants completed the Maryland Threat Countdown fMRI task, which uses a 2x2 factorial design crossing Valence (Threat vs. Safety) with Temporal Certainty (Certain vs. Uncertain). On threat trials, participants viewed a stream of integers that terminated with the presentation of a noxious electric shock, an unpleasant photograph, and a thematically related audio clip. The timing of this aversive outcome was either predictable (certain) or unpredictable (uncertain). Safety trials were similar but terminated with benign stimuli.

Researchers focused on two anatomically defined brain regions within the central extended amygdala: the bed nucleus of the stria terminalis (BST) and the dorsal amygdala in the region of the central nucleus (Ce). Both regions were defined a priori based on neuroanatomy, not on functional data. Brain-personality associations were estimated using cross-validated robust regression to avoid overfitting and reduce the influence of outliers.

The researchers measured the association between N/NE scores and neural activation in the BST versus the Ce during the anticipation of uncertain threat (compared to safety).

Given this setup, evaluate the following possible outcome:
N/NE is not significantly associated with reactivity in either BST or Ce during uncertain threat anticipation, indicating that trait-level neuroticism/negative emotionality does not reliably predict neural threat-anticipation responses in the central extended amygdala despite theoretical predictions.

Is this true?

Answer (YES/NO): NO